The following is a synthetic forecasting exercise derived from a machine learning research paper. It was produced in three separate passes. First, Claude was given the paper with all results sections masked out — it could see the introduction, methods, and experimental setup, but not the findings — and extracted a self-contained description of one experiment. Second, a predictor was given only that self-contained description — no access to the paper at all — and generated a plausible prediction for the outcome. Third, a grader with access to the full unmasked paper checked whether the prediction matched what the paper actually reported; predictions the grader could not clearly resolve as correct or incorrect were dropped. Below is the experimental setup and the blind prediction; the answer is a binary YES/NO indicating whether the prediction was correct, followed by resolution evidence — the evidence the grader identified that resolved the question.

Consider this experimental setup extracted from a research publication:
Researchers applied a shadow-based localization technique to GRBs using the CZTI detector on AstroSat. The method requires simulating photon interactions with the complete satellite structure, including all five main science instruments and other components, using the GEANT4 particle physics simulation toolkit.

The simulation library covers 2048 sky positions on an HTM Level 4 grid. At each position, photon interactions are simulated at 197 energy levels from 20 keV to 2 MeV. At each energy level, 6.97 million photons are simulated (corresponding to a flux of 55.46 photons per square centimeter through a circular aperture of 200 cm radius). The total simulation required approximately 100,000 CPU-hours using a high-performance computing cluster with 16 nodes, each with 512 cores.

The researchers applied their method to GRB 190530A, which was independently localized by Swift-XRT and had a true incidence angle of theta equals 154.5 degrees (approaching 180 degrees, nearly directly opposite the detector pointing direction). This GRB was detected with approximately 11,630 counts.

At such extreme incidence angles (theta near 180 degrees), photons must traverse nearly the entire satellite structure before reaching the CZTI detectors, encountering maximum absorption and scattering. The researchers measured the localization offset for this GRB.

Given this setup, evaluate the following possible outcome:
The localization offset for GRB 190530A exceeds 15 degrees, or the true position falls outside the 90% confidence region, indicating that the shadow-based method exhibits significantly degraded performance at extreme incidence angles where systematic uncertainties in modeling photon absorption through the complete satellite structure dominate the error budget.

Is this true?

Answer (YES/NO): YES